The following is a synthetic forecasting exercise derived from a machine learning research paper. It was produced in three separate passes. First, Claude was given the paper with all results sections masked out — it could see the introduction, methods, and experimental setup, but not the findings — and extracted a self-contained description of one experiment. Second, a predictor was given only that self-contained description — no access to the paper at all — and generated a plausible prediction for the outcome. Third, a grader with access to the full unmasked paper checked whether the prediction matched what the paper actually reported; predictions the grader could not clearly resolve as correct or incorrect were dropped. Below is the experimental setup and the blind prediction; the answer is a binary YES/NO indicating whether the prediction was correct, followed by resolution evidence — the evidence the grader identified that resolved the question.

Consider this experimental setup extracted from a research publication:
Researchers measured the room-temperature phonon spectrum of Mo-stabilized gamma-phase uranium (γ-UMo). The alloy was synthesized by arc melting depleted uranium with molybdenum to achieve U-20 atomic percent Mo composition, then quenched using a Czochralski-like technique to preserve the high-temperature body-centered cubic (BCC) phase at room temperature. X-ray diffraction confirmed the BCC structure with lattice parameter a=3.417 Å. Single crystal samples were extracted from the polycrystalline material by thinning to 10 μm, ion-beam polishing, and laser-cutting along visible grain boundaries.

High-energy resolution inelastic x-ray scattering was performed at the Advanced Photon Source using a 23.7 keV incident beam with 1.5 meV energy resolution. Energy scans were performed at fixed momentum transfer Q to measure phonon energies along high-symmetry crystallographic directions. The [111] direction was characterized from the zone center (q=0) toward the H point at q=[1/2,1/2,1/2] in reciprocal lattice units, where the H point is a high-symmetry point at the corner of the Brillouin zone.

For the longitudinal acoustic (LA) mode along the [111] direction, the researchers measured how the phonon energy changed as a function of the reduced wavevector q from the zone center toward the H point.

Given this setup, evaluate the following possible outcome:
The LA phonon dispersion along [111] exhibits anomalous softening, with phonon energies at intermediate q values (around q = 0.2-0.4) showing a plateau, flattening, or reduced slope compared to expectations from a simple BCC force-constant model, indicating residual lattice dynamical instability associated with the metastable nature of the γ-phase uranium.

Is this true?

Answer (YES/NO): NO